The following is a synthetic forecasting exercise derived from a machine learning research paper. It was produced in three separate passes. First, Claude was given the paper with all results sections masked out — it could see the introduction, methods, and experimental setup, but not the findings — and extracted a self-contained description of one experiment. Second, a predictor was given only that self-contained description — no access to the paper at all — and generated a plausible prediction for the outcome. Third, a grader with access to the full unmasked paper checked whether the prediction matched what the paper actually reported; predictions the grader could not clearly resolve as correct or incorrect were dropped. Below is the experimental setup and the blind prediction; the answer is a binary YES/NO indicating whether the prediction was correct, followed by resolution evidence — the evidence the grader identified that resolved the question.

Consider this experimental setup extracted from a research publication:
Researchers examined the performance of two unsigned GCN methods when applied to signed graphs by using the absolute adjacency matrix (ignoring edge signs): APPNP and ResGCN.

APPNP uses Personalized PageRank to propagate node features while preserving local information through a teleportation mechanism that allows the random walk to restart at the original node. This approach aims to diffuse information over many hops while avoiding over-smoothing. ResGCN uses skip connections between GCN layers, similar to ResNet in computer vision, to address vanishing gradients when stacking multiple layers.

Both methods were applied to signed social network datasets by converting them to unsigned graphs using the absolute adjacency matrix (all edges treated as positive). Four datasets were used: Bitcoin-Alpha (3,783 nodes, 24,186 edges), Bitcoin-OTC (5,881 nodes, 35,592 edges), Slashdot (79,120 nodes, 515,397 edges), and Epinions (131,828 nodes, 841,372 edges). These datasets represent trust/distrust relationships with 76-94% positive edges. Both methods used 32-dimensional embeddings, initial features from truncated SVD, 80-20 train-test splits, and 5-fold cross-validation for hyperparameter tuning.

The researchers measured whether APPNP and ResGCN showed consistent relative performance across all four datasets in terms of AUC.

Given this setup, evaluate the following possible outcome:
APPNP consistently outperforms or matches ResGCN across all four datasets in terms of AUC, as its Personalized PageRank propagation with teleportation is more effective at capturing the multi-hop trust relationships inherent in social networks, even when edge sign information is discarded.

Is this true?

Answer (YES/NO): NO